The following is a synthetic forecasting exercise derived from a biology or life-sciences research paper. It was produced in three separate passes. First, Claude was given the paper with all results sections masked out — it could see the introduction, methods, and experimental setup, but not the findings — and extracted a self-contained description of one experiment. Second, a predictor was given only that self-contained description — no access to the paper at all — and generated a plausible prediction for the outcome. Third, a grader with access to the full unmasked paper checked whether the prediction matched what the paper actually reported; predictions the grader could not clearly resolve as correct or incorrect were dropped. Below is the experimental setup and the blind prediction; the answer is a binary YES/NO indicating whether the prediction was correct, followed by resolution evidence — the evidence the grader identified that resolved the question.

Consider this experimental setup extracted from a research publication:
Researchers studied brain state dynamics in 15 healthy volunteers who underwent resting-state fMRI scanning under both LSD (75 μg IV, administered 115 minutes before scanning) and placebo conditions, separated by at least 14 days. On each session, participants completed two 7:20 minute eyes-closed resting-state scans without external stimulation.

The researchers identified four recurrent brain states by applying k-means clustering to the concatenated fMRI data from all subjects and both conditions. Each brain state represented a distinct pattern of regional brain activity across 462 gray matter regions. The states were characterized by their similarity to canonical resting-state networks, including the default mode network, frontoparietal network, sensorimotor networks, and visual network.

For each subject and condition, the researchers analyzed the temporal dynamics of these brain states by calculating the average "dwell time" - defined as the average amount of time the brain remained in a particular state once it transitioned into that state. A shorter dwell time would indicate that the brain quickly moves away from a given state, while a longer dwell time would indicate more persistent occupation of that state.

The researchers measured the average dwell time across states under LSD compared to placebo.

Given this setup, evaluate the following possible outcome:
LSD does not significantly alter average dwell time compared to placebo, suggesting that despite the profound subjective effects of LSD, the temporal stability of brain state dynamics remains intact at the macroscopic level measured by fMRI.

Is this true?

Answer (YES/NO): NO